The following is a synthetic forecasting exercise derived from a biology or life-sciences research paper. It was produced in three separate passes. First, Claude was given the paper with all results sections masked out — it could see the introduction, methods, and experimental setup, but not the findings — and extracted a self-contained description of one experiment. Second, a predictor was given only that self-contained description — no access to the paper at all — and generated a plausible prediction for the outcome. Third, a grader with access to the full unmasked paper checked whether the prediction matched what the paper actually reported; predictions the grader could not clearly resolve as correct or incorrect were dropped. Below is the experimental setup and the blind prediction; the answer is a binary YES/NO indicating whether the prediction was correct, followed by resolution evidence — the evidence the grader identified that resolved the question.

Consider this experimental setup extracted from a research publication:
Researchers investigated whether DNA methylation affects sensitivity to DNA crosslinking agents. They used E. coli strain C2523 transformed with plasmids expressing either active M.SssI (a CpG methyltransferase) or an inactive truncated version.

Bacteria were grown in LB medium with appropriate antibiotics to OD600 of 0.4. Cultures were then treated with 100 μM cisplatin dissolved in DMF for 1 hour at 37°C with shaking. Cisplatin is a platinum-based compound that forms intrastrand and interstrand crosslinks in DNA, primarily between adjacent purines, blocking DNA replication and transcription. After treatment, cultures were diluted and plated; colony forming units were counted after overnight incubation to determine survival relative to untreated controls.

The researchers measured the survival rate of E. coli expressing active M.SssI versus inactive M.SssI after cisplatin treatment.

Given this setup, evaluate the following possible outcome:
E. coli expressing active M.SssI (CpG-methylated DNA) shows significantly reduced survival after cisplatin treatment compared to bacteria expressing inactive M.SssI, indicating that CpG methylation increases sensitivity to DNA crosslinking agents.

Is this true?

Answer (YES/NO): NO